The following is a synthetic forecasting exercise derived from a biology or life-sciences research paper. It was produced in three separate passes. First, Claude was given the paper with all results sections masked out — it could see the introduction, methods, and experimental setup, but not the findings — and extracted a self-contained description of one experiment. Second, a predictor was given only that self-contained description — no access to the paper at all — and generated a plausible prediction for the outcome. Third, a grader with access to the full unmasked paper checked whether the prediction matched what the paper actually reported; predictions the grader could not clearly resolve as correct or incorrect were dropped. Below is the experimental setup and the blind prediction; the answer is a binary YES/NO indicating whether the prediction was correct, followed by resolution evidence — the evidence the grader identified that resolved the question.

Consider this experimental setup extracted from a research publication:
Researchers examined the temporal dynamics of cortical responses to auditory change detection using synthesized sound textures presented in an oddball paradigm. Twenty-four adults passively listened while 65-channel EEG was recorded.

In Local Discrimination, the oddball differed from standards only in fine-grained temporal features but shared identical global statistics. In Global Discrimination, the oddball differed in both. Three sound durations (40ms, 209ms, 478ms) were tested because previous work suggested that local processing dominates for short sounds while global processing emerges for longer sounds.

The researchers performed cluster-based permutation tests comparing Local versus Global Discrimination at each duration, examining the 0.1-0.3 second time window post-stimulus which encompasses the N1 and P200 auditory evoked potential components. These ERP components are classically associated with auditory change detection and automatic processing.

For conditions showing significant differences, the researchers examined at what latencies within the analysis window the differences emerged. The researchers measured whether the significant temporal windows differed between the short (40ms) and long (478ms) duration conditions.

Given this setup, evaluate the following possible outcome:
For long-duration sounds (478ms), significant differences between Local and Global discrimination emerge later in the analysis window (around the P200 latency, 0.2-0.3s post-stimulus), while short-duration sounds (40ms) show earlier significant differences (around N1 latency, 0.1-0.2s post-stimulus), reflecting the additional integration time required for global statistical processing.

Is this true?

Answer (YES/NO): NO